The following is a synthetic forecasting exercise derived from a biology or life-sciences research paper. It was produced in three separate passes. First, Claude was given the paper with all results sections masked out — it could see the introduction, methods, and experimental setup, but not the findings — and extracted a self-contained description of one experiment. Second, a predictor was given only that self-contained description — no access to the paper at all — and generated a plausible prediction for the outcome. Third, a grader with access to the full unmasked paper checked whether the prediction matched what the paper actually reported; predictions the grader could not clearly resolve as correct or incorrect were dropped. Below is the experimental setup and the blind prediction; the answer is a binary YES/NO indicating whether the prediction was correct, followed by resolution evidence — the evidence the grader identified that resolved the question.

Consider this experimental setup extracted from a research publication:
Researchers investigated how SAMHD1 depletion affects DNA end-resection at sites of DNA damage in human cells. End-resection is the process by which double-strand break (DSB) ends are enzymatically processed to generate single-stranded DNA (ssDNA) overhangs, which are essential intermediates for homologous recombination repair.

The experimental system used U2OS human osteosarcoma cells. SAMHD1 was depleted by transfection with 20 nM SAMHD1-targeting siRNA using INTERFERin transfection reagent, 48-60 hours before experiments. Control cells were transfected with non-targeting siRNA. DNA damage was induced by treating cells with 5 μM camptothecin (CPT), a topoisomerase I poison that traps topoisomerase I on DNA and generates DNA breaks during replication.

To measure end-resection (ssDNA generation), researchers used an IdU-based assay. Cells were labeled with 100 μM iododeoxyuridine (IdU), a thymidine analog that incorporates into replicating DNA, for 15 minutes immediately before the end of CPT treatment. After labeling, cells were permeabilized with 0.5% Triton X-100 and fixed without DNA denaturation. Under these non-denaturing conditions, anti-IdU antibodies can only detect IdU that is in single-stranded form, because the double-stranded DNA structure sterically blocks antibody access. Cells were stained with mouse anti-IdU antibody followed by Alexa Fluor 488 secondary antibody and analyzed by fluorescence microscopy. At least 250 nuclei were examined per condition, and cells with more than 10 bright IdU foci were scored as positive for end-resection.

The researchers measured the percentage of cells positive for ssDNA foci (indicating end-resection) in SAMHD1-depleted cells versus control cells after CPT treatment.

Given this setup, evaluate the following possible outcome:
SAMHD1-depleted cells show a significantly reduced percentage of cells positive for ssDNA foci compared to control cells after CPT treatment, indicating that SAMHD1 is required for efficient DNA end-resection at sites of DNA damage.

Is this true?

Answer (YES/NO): YES